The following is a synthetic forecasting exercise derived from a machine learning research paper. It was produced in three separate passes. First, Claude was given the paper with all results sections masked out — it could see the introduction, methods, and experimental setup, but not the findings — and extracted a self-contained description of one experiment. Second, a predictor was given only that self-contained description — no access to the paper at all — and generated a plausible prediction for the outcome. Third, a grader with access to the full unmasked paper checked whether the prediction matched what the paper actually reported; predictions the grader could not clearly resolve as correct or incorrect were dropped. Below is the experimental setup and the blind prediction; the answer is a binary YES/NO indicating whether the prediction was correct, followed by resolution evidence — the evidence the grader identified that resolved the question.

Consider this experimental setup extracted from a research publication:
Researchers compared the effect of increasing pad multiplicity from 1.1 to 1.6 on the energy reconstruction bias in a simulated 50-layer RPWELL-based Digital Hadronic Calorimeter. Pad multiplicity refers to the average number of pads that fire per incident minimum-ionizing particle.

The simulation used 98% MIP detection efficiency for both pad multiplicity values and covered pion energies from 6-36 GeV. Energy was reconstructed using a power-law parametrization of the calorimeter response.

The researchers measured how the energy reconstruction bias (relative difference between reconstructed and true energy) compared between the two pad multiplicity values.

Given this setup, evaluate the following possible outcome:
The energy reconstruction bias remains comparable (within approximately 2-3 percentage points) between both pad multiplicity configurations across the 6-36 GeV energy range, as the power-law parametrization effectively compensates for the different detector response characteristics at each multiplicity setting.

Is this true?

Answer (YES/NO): YES